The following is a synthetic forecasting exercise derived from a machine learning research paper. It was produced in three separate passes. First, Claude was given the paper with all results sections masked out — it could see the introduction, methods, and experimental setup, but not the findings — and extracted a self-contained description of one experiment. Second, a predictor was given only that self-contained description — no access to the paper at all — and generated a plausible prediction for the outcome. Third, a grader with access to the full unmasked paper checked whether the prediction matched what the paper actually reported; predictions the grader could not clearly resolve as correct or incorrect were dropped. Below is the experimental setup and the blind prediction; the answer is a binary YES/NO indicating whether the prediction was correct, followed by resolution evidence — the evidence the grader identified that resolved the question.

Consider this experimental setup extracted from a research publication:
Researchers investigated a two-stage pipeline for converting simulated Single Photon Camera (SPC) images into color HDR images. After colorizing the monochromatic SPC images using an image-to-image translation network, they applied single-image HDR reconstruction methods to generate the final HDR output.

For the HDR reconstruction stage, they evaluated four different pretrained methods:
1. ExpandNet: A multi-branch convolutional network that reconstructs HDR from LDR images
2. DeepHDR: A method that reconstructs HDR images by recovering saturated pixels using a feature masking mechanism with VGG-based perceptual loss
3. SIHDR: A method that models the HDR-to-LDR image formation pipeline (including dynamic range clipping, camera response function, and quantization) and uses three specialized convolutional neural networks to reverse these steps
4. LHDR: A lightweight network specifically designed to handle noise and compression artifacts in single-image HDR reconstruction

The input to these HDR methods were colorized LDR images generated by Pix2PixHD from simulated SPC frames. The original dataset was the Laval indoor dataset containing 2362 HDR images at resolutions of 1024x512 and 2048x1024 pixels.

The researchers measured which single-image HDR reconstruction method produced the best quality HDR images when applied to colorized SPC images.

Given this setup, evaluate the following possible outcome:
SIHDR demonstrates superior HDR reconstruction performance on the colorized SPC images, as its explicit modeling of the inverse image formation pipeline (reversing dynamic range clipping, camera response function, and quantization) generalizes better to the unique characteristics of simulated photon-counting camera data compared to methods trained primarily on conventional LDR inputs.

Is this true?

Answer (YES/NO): NO